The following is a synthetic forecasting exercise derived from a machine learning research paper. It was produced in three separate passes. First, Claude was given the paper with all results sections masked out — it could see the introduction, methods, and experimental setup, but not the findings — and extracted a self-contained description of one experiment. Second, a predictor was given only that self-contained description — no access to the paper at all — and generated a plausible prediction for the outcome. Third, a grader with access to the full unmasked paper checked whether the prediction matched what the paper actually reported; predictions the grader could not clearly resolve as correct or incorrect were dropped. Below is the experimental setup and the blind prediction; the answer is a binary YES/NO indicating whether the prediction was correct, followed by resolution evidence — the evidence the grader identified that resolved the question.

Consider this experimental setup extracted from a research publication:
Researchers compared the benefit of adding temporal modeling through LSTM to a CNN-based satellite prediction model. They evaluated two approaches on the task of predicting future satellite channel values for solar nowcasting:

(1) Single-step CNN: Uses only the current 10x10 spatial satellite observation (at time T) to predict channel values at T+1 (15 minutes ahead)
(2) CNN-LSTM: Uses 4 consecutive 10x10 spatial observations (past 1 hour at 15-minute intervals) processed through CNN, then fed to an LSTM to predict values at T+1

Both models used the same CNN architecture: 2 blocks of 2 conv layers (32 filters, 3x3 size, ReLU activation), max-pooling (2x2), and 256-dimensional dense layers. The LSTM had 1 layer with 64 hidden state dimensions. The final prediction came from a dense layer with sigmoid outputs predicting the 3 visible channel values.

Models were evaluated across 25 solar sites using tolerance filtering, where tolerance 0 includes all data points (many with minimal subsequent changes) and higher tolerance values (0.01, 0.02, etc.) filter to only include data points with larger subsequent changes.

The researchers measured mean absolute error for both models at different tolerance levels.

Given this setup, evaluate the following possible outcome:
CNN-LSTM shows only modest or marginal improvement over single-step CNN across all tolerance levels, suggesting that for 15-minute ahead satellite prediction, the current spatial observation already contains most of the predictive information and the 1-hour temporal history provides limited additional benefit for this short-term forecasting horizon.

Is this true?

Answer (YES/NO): NO